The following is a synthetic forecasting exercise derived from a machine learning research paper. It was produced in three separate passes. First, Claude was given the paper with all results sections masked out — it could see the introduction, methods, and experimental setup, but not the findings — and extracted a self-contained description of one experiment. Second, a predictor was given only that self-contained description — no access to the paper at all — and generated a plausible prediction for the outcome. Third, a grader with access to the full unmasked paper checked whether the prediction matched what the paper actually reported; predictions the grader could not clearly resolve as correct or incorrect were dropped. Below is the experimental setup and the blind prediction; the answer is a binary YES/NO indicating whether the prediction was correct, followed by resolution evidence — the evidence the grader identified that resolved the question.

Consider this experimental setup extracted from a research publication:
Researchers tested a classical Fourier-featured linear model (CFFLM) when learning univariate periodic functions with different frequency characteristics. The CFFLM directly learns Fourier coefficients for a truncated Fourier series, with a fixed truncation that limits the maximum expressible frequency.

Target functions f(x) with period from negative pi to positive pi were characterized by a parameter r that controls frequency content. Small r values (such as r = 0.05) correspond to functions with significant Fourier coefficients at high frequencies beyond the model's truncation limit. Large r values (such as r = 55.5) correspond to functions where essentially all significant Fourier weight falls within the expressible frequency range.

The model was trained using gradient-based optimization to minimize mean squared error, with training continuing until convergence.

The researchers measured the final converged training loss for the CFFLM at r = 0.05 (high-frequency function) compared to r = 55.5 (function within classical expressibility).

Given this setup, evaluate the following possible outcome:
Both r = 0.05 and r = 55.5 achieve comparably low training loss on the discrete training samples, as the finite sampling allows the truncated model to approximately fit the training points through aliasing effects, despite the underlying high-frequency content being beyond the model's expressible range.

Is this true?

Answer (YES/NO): NO